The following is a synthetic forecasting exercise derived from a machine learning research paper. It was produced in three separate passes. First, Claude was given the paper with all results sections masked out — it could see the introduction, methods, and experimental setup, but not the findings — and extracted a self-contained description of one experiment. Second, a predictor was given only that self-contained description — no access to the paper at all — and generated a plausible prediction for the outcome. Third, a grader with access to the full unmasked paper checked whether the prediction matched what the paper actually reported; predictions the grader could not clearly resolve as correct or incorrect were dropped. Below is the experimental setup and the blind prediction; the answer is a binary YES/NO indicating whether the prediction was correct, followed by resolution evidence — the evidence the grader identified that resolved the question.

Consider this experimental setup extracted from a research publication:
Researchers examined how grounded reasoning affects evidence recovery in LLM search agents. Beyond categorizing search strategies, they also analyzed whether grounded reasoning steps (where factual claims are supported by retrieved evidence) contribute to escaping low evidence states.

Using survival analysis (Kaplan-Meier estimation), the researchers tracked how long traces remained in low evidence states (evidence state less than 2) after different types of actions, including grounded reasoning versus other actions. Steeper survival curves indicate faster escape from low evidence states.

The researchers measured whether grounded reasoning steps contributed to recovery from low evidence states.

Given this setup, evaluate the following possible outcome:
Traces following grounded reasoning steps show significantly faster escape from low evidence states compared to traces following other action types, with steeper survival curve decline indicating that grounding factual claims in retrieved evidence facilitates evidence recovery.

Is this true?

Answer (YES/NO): NO